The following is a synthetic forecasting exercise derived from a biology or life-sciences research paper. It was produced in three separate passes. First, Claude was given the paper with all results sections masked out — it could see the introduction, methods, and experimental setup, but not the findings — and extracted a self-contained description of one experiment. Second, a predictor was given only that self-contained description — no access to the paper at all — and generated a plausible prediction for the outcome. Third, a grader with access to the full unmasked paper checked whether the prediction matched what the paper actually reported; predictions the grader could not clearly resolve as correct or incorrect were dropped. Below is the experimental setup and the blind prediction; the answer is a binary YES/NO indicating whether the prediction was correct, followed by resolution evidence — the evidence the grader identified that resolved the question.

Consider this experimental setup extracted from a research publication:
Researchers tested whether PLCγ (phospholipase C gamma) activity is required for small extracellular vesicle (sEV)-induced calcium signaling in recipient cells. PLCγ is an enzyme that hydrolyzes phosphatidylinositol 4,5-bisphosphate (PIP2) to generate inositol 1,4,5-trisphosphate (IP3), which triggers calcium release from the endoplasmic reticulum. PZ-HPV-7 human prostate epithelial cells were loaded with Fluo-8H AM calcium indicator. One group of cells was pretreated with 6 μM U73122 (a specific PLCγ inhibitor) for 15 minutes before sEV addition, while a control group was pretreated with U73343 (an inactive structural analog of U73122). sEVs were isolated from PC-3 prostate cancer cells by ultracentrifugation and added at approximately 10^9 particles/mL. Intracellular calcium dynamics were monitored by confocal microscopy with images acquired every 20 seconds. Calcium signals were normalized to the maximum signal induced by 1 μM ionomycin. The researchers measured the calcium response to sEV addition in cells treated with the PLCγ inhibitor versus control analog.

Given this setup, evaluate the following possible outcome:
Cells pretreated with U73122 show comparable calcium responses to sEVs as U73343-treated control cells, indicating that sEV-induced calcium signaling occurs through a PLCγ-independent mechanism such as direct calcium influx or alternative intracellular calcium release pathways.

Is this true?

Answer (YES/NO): NO